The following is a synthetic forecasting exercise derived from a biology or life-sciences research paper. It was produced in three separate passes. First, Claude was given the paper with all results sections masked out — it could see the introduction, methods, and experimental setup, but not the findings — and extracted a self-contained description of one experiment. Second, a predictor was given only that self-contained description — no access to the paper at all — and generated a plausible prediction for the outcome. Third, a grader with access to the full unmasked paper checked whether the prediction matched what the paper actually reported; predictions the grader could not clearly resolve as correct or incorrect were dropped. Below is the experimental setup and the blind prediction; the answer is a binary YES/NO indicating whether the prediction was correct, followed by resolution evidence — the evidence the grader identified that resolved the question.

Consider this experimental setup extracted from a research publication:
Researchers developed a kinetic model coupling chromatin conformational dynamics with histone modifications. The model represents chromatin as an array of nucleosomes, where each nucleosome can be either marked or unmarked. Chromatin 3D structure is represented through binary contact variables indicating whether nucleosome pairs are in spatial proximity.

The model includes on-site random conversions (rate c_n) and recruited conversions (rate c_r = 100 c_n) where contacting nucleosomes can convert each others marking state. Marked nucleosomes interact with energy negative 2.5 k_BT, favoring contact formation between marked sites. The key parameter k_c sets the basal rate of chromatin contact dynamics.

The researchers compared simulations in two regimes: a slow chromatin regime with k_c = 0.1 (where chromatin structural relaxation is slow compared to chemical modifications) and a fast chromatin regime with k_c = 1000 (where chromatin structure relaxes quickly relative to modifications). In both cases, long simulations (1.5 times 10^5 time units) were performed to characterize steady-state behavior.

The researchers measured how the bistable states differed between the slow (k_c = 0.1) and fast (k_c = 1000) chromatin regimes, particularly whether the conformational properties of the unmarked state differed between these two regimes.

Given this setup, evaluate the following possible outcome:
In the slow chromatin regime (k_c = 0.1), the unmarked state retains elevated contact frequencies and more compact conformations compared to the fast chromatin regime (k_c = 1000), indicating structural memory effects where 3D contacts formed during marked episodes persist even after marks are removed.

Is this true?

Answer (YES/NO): YES